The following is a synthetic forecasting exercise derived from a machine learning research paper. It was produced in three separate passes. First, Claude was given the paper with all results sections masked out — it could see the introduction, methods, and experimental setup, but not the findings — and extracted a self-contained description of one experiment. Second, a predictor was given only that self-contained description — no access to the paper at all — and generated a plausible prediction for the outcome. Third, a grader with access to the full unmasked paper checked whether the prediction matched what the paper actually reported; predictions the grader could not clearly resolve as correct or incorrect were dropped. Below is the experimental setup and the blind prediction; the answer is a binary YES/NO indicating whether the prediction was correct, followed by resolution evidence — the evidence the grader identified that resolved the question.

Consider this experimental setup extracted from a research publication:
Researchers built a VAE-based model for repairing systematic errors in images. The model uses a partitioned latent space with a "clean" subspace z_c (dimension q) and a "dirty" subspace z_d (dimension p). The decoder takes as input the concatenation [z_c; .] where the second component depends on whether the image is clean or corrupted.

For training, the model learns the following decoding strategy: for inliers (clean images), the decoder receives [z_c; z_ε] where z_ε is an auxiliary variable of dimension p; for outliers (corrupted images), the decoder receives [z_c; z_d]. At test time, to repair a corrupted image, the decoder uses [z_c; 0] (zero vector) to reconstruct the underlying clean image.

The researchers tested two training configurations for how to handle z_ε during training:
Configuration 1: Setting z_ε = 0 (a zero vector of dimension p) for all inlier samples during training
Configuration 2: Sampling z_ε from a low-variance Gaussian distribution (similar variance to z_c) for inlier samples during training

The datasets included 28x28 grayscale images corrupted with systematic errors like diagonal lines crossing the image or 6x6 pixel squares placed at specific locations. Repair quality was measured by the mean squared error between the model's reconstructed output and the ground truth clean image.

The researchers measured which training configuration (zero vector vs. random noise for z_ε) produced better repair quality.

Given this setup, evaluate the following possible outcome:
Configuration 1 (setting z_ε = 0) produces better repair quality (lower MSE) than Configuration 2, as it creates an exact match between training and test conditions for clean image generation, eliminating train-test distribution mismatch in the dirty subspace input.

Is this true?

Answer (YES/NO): NO